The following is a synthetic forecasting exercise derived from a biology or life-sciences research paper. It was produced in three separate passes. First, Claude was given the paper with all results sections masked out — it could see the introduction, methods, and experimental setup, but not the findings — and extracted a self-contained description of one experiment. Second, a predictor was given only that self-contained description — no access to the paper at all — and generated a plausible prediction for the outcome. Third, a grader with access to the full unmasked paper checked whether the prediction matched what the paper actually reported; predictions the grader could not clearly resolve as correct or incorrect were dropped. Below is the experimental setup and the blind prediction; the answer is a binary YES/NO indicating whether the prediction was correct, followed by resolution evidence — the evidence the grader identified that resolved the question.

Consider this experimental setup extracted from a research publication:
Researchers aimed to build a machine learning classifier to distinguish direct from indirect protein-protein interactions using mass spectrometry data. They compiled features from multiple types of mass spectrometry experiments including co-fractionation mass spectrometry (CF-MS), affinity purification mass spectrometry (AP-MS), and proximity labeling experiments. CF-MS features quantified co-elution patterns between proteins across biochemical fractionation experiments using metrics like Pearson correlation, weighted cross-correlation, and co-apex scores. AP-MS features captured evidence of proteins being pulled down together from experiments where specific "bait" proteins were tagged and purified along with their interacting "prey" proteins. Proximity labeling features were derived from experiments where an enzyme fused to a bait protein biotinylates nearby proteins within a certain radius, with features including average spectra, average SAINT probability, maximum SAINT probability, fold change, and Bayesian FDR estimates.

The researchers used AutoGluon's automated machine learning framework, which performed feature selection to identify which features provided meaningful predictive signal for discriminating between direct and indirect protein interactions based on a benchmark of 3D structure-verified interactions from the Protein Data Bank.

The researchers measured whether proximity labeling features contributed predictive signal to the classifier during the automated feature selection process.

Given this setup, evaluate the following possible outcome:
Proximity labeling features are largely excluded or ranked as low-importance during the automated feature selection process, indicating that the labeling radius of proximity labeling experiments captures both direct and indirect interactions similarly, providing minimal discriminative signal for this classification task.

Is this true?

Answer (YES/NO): YES